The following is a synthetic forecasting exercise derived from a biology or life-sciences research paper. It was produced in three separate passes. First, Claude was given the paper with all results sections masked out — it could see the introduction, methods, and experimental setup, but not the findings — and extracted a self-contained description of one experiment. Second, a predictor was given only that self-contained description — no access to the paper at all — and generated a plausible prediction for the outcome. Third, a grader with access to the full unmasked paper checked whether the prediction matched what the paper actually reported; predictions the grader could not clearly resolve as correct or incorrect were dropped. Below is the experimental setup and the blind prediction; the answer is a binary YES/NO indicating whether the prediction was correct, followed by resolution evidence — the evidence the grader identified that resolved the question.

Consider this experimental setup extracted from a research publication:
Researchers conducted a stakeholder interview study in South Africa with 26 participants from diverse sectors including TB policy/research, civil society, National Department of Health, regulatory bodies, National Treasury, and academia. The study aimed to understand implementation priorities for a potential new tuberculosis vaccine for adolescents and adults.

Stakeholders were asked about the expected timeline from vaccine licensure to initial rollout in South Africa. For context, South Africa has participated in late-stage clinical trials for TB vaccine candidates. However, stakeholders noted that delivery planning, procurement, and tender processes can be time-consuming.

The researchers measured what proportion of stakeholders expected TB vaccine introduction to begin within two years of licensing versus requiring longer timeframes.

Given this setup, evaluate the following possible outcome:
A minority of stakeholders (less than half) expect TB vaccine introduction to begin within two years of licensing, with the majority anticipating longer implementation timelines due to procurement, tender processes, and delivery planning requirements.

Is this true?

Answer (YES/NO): NO